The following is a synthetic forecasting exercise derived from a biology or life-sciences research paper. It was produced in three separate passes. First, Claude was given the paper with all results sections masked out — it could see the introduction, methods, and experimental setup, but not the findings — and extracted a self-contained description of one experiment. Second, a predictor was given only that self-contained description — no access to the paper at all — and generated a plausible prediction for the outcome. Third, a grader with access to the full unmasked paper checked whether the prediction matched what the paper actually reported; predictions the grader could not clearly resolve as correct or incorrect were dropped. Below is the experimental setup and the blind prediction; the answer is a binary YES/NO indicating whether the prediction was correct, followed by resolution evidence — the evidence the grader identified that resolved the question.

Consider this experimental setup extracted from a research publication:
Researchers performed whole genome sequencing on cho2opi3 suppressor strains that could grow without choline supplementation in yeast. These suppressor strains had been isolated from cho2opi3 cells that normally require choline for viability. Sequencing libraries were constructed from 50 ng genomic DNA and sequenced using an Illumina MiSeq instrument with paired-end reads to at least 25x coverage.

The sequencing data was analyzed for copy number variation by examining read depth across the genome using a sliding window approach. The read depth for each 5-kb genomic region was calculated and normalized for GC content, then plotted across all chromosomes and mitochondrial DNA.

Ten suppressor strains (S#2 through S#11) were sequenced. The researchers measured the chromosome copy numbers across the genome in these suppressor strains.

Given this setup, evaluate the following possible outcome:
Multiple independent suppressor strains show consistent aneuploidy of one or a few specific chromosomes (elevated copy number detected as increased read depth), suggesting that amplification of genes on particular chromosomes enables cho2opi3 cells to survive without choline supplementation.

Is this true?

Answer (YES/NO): NO